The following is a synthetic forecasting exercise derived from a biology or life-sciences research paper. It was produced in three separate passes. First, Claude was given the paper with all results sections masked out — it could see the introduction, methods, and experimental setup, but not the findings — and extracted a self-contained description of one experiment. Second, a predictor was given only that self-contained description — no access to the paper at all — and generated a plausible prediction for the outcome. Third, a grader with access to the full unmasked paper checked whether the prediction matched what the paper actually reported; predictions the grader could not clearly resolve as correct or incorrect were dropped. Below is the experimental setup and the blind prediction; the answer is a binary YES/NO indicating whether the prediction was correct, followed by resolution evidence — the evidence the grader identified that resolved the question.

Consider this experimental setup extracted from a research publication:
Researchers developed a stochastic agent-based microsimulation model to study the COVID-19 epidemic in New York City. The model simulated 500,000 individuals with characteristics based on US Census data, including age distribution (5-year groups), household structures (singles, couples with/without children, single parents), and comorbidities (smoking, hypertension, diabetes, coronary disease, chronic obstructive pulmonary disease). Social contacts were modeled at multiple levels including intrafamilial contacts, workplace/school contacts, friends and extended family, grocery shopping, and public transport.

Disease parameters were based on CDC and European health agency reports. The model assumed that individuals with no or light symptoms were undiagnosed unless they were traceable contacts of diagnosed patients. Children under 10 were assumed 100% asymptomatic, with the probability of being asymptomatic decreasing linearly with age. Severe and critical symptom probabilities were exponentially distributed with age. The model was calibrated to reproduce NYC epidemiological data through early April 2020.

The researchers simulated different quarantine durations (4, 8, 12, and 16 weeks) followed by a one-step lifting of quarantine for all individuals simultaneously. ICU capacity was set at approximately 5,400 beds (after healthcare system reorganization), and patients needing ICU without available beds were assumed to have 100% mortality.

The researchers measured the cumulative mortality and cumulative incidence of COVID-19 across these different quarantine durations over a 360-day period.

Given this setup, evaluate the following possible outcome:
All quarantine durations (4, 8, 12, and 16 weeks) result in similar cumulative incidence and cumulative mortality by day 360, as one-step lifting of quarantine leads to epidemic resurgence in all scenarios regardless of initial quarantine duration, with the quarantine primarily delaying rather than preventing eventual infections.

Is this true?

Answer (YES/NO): YES